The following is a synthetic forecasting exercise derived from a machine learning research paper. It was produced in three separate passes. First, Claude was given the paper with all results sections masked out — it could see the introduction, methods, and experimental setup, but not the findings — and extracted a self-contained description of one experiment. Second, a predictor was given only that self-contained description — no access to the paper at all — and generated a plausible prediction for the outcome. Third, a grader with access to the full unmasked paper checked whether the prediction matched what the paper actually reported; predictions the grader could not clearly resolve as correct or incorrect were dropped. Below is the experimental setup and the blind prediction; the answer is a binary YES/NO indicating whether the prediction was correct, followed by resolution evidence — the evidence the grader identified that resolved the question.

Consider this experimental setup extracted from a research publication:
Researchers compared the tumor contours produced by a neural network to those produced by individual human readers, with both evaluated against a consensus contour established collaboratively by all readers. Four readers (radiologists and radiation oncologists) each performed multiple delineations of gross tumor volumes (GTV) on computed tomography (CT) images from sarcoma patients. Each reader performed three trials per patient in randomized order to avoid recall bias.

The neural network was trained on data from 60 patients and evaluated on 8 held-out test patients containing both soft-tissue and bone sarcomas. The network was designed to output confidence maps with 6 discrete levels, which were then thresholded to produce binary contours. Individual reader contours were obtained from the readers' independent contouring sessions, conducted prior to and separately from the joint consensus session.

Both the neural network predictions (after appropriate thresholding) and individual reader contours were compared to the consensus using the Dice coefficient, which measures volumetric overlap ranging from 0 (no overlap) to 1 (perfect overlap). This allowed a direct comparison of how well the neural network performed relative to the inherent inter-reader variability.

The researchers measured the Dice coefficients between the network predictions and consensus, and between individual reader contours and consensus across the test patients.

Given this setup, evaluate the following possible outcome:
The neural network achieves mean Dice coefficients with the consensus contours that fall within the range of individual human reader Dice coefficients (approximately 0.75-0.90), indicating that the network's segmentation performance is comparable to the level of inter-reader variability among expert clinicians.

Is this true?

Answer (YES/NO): YES